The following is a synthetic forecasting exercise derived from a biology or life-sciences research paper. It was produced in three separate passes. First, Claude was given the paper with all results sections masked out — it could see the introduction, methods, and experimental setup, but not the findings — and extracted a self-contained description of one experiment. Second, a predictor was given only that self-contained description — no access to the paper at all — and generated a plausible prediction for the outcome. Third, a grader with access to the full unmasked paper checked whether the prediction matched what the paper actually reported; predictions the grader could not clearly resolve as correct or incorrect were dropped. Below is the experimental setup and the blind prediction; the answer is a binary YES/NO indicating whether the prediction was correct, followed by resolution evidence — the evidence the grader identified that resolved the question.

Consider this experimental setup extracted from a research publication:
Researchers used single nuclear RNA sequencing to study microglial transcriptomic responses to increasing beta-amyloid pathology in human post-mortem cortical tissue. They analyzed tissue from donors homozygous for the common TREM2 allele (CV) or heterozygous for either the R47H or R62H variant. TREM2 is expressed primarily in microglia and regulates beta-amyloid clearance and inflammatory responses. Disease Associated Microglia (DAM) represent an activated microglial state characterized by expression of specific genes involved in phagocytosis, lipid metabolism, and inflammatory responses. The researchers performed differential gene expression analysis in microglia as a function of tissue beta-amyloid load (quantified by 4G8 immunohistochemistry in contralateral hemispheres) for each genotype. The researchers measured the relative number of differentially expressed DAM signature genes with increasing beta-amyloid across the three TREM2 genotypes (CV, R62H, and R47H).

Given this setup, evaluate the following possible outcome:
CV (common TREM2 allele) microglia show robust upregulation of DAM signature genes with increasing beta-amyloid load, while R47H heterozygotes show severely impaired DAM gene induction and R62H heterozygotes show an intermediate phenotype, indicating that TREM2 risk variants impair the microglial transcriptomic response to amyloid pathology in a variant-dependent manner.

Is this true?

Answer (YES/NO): YES